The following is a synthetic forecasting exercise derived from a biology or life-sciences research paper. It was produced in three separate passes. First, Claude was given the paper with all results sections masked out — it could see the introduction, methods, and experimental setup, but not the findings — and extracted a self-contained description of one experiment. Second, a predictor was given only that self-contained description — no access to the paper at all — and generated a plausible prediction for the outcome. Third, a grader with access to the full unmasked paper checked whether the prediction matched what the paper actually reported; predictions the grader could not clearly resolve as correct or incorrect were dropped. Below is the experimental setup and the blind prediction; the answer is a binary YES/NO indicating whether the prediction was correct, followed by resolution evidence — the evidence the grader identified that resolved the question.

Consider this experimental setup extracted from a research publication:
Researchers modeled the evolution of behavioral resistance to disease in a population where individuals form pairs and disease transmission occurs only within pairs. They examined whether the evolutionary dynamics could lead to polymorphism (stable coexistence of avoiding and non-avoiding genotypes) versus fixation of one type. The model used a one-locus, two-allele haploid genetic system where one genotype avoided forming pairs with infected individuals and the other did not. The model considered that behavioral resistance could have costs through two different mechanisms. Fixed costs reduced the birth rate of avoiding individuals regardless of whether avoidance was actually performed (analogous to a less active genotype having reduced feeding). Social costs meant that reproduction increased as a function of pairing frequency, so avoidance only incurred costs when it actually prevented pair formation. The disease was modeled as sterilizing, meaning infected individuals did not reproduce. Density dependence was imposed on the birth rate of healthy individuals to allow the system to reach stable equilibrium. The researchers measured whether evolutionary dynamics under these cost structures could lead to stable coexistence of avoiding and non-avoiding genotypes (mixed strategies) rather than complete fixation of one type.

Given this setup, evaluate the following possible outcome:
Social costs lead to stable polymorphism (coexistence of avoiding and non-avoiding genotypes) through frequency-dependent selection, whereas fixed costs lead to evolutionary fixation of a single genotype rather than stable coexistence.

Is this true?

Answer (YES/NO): NO